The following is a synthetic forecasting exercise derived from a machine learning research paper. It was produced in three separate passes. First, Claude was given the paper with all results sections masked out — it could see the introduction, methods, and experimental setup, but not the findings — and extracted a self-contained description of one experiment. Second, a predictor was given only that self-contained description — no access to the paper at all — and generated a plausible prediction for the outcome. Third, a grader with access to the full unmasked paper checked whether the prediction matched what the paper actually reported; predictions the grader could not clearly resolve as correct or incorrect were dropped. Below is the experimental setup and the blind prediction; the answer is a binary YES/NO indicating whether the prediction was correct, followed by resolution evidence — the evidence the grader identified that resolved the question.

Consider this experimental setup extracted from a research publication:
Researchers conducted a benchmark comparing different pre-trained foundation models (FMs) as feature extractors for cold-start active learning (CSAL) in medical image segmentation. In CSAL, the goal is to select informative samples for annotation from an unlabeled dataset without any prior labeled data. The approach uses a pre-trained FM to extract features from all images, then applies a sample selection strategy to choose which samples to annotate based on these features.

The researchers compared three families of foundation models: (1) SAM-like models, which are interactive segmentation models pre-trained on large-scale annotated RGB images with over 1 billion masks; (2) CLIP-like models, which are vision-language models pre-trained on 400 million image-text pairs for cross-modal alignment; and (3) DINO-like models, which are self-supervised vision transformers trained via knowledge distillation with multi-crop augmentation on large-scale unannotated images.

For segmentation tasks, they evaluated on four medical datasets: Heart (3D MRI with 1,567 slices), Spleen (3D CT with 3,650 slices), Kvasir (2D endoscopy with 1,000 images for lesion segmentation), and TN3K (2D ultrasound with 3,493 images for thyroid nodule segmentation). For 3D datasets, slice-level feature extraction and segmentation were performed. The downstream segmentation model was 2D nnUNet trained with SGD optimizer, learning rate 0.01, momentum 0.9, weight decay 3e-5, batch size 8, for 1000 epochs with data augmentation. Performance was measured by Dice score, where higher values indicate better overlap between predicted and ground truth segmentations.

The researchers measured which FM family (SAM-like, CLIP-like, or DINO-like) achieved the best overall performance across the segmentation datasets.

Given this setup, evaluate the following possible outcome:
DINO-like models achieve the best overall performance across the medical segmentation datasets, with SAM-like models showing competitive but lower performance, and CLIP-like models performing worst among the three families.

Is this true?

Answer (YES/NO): NO